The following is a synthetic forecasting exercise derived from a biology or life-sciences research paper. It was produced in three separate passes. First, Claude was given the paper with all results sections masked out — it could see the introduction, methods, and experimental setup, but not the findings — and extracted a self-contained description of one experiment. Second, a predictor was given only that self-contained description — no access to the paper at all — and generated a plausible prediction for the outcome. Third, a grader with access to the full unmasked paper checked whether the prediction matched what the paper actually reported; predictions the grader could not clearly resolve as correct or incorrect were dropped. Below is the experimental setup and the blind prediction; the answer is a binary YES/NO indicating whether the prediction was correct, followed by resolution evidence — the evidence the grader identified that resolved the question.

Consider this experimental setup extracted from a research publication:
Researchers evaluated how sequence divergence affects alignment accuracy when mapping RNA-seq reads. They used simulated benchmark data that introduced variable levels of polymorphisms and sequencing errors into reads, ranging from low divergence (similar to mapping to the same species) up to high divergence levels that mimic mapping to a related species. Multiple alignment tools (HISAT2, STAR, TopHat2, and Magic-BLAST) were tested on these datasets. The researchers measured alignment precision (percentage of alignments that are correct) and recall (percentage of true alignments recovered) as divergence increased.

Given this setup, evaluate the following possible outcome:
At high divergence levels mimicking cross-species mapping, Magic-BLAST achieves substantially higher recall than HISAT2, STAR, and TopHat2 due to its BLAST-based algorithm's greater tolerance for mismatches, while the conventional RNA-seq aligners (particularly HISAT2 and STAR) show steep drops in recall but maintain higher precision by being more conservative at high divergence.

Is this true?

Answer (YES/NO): NO